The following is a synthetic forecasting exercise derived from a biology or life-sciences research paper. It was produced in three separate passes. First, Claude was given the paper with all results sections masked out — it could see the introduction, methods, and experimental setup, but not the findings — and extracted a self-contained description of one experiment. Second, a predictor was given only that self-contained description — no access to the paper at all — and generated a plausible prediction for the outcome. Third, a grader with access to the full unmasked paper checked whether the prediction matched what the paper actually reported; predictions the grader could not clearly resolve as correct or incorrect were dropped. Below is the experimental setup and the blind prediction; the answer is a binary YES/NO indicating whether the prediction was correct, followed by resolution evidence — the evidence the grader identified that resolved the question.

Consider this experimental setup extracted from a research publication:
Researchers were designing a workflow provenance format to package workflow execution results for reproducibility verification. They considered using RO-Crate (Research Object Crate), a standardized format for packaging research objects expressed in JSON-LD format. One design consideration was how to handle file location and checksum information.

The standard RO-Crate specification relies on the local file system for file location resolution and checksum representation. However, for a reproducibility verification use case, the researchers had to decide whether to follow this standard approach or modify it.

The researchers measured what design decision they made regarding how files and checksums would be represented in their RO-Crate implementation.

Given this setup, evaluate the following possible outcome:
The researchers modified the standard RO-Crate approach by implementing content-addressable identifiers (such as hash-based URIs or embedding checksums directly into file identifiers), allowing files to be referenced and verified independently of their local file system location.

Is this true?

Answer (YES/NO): NO